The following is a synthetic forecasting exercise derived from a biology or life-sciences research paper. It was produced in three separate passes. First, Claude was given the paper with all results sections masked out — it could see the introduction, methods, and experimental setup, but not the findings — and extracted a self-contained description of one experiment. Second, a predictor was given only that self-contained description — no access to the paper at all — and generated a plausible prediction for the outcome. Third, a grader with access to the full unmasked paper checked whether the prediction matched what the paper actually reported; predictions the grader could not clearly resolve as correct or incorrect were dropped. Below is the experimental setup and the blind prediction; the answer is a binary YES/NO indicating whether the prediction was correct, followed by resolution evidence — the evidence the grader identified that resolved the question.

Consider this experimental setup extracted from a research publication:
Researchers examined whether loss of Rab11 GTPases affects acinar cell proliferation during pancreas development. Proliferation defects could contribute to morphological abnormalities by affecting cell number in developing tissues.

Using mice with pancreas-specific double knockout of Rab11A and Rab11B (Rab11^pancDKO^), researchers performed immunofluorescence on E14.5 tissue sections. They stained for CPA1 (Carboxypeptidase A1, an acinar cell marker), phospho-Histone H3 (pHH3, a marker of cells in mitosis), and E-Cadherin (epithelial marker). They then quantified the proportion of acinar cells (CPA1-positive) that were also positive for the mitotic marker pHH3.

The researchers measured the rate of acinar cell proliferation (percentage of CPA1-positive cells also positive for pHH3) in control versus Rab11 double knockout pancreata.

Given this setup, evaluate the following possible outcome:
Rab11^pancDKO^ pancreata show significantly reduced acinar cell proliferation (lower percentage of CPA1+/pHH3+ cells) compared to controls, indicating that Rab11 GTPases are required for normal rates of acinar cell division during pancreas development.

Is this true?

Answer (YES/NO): YES